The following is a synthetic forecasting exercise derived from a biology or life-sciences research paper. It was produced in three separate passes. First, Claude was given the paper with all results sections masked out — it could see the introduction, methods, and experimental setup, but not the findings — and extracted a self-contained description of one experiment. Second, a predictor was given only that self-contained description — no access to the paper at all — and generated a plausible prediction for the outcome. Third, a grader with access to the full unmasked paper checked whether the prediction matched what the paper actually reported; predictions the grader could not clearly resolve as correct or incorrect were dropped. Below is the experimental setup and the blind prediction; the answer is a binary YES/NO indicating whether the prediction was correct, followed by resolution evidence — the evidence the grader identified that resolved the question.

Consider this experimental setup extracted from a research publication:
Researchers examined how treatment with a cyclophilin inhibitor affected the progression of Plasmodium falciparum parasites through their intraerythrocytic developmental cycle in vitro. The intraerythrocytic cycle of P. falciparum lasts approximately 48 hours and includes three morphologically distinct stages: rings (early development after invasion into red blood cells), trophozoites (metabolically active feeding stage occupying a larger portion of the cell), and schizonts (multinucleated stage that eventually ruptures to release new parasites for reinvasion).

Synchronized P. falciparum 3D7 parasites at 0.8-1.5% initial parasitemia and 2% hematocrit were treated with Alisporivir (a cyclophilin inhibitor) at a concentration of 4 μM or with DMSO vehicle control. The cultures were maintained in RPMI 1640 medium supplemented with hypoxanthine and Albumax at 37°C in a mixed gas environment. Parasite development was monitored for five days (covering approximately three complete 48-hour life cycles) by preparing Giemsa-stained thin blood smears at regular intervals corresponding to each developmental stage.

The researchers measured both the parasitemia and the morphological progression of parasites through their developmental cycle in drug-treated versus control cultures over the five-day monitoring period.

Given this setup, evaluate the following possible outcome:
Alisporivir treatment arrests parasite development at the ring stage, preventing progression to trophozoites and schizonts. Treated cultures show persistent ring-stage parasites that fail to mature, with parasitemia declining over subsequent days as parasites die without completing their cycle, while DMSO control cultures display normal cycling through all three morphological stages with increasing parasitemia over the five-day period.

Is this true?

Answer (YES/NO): NO